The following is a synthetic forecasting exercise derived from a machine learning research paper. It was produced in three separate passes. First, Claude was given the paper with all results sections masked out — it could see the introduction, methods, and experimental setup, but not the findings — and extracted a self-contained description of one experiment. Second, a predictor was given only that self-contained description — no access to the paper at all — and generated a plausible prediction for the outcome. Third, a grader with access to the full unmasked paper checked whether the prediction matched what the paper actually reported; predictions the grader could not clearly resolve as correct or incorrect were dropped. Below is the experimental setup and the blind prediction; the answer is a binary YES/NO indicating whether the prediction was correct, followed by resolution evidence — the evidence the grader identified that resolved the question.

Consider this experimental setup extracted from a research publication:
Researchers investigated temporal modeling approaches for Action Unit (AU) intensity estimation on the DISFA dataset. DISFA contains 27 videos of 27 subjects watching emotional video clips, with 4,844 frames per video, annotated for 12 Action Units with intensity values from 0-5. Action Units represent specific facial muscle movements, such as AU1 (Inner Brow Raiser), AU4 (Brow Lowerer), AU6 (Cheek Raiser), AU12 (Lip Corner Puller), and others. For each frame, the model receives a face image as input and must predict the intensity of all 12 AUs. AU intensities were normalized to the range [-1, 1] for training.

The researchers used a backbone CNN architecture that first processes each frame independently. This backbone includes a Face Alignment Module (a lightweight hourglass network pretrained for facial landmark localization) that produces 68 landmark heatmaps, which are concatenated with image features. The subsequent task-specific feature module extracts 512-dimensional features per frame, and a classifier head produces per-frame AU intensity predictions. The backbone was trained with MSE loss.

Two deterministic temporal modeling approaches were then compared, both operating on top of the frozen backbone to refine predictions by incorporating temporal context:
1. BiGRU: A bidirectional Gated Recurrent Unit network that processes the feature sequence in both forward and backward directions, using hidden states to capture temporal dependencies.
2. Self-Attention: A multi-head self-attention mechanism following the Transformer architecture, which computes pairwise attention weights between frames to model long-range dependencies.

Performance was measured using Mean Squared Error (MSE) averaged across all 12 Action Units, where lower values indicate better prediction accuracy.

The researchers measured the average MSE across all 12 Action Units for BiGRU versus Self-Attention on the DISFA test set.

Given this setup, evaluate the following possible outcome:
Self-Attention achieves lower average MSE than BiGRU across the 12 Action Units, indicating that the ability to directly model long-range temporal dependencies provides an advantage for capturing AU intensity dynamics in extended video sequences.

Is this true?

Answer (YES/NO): YES